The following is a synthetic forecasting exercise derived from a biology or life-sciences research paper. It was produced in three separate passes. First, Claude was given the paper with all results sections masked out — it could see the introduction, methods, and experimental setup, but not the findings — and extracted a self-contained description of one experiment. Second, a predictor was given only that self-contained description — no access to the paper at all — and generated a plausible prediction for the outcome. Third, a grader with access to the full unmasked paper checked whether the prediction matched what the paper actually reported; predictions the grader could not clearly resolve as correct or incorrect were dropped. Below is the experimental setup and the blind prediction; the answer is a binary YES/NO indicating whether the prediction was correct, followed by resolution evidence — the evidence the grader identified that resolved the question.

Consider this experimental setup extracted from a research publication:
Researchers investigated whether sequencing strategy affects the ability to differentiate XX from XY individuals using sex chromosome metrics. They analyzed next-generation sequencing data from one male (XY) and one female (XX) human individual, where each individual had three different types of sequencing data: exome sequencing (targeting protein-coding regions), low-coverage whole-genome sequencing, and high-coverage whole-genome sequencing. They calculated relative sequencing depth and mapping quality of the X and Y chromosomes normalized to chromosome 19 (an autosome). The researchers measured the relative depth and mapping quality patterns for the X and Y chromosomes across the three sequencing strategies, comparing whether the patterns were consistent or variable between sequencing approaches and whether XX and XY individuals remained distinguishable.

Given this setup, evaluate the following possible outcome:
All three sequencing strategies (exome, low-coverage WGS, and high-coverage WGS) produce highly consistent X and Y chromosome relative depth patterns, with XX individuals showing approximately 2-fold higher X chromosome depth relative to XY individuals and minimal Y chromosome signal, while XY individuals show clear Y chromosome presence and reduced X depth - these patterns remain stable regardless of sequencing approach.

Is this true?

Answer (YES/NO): NO